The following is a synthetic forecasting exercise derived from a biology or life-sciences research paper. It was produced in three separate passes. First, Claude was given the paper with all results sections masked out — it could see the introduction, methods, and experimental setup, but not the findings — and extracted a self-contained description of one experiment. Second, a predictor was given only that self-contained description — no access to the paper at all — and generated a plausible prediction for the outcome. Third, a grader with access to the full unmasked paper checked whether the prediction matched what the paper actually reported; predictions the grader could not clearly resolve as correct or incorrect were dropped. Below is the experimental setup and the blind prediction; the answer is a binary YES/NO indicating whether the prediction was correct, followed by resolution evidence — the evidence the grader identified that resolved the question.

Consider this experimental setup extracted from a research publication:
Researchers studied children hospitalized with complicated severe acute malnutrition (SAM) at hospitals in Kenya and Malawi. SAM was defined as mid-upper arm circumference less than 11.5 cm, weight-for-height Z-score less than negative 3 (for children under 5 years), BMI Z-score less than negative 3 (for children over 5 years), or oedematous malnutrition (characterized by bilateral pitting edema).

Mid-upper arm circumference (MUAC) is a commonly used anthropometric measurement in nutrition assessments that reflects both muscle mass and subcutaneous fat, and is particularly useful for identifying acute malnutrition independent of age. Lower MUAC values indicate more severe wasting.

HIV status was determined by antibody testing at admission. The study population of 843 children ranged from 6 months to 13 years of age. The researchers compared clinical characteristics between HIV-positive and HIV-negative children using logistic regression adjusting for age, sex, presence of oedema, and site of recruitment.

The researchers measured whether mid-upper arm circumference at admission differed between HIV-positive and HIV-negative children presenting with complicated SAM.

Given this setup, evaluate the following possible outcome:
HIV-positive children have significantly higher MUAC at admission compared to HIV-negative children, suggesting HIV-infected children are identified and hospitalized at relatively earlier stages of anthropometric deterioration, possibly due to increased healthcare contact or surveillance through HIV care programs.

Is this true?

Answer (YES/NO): NO